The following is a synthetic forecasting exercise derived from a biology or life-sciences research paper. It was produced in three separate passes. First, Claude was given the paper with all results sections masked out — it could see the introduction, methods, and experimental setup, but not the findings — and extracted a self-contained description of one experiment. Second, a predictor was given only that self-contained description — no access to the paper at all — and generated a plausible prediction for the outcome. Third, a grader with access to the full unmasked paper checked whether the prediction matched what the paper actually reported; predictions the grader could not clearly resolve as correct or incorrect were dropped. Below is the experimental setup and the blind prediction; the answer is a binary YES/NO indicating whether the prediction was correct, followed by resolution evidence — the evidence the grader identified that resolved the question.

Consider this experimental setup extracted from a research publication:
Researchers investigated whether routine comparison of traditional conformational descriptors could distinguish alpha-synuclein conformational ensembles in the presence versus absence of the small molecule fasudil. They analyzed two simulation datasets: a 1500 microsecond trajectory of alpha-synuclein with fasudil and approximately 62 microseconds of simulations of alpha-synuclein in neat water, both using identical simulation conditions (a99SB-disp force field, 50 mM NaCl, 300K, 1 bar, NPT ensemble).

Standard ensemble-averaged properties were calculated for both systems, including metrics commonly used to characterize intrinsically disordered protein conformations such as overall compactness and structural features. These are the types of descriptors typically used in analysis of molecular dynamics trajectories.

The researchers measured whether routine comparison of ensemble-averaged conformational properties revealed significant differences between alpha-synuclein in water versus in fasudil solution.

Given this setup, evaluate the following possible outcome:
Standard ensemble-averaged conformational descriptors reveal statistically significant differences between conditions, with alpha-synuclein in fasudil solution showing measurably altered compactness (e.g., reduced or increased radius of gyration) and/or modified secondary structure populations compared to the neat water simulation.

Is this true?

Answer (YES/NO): NO